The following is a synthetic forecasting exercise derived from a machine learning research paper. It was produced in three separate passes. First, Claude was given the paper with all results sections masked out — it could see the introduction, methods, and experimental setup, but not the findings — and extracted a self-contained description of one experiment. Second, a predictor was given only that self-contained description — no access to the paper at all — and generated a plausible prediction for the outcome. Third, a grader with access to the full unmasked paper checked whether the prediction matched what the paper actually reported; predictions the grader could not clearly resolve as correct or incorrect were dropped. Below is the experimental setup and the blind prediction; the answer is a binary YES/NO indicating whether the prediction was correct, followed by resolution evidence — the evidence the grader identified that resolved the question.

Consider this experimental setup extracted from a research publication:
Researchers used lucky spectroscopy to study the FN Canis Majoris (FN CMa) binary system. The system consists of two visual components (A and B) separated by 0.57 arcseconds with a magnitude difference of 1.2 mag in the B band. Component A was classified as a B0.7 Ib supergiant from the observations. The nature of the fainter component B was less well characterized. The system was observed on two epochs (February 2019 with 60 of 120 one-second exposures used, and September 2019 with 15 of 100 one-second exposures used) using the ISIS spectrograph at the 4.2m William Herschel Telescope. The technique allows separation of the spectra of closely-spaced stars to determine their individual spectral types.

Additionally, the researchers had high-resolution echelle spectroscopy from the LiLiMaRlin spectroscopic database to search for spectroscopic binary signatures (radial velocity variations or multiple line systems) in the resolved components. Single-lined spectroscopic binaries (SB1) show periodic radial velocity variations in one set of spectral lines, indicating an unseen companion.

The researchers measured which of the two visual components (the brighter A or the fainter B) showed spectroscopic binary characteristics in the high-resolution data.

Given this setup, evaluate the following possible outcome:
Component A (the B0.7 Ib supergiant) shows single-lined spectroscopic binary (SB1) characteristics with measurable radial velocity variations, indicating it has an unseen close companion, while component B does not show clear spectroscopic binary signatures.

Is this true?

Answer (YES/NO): YES